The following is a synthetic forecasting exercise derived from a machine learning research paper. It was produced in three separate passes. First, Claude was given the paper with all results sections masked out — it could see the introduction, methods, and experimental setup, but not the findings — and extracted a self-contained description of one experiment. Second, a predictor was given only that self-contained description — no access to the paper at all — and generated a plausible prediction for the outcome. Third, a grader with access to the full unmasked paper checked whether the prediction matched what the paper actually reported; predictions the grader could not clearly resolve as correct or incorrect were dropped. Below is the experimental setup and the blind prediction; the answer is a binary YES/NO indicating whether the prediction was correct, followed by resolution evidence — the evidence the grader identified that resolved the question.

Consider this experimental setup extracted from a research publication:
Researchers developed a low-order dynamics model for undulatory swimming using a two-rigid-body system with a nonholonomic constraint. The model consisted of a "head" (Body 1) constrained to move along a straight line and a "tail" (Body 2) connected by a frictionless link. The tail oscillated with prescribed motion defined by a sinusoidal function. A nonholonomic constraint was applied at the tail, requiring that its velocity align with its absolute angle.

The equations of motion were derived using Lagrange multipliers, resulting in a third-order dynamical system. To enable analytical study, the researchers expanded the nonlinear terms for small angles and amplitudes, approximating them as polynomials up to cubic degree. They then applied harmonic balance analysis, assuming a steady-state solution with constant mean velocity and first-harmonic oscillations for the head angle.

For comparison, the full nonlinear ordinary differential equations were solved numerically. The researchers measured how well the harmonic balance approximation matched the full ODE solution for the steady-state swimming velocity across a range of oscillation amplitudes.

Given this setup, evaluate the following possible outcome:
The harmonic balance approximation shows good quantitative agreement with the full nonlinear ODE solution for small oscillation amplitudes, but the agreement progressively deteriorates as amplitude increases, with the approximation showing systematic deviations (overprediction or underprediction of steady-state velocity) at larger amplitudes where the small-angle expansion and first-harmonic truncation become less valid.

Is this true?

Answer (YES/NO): NO